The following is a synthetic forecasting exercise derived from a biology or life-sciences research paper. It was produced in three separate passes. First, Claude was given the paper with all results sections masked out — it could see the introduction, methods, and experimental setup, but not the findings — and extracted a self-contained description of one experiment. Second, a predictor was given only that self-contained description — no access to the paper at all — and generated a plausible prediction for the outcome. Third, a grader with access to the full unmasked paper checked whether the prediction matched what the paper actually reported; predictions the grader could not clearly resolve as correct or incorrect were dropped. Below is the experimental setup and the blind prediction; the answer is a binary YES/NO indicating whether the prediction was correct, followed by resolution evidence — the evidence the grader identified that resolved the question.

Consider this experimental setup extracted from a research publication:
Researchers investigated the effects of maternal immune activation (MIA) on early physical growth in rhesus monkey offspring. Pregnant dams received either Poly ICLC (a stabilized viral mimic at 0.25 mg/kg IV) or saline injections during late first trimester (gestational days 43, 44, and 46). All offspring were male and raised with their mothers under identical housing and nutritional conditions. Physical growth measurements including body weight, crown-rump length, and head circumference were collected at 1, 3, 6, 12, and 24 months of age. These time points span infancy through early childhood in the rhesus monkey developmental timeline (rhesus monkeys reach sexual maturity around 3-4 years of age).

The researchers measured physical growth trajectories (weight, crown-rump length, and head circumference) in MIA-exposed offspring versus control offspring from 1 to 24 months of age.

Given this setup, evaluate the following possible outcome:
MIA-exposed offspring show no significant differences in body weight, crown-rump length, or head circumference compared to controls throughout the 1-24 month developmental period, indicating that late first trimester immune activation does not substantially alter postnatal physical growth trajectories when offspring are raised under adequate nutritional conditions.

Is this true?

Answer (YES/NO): YES